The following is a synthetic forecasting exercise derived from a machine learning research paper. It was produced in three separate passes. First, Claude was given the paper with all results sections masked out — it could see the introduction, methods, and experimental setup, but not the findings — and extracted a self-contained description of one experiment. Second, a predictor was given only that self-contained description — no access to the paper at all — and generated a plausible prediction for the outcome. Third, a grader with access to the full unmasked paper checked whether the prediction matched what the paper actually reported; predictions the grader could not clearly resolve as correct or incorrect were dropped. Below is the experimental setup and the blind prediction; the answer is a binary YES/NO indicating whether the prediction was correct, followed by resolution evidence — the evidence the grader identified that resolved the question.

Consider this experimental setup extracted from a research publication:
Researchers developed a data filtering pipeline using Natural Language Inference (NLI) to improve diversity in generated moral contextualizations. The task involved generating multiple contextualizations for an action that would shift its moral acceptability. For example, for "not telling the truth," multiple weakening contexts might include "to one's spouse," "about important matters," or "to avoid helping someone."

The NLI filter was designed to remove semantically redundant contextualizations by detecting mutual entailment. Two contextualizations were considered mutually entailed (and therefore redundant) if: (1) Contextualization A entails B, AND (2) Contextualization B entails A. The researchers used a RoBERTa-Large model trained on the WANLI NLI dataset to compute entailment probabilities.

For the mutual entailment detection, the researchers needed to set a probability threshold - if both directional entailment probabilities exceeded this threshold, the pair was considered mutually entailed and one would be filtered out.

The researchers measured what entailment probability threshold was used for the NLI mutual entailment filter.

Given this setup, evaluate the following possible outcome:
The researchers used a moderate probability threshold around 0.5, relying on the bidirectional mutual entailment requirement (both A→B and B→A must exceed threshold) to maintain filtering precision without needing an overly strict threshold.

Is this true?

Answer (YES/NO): YES